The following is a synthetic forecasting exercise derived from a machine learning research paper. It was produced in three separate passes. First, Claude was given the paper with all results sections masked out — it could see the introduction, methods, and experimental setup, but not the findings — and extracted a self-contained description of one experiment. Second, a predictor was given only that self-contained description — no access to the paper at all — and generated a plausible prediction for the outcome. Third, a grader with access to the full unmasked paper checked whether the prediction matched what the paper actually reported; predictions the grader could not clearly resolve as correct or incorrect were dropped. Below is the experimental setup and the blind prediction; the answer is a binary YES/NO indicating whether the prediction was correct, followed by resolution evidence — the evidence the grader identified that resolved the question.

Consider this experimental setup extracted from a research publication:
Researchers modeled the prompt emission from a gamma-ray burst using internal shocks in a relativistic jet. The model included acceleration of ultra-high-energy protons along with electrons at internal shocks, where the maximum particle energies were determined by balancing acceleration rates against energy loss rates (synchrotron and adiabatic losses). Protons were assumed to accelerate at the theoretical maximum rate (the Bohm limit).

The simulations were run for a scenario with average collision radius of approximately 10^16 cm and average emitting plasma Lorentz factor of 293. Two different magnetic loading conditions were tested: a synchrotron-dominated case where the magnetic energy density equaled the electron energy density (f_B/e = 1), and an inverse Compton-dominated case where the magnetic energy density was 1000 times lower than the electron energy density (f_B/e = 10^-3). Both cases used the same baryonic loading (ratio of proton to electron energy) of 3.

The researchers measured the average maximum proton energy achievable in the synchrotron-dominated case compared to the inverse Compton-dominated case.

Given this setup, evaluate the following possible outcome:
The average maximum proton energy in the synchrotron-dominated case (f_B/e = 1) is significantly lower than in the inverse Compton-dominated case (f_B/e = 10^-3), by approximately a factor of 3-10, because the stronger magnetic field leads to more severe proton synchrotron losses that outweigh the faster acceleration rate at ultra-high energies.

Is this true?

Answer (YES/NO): NO